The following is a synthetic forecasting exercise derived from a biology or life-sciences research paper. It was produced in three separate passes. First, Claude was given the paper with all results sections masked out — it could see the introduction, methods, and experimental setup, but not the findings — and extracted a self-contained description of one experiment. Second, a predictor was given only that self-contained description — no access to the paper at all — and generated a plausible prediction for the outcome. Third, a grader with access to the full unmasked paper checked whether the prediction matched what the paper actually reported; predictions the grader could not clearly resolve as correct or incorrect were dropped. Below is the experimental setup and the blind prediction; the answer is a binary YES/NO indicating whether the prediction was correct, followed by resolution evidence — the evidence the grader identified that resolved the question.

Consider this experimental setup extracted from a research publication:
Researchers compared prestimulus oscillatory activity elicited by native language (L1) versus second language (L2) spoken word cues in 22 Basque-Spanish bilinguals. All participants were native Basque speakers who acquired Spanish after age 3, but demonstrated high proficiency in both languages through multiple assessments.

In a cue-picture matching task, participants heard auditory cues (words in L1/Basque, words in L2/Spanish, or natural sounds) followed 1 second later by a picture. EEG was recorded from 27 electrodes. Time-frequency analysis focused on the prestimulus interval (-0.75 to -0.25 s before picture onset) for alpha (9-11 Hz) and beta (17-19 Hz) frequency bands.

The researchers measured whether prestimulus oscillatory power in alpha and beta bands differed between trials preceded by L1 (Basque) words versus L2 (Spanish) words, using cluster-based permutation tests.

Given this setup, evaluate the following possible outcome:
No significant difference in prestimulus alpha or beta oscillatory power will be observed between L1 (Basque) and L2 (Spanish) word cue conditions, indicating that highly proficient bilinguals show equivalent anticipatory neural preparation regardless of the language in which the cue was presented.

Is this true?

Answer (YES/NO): YES